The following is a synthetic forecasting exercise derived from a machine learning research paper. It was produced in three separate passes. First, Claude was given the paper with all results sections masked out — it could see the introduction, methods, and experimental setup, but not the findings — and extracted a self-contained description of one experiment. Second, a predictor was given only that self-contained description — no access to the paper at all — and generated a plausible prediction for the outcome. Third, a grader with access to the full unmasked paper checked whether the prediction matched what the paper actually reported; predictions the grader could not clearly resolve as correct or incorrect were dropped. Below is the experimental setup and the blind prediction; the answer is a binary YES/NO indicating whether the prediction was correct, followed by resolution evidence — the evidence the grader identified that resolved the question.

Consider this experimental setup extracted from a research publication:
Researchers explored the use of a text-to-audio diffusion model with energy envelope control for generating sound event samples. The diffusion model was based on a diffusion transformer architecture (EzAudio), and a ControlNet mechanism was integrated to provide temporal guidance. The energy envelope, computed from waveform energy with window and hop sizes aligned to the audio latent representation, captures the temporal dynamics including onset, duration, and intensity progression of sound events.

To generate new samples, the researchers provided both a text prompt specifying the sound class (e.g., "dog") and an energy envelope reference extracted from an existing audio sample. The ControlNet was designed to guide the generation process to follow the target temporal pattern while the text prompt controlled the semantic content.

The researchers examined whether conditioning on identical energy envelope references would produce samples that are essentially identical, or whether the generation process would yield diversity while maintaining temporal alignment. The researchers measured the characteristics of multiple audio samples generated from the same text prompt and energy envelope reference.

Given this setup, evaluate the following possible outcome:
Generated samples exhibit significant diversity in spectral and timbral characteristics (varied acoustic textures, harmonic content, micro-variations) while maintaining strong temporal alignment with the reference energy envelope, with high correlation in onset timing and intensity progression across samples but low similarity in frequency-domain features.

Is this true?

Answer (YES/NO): YES